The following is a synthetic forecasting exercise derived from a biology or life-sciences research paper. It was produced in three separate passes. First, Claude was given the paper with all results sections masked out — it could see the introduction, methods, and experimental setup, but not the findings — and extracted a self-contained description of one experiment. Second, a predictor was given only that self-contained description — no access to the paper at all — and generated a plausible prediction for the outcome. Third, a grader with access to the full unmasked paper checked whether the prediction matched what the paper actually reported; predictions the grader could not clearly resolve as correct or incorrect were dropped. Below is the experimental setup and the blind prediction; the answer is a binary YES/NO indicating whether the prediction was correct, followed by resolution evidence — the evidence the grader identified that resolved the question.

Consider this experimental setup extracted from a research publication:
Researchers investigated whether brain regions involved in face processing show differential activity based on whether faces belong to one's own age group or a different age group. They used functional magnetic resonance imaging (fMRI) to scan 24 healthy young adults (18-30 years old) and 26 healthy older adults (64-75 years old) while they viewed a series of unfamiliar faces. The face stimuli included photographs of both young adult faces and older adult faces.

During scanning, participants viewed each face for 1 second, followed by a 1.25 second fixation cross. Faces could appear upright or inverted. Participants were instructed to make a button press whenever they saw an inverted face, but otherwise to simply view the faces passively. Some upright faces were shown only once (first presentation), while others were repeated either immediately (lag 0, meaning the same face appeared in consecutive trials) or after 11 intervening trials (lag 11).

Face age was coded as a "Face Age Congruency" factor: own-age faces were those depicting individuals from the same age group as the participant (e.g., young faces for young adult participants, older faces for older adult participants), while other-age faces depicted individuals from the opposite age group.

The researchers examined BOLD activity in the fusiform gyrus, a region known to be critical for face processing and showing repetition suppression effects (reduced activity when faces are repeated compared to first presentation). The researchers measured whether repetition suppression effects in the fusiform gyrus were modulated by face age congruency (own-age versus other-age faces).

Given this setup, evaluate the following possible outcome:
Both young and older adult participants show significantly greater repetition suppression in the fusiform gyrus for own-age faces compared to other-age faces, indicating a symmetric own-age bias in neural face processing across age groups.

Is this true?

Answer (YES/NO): NO